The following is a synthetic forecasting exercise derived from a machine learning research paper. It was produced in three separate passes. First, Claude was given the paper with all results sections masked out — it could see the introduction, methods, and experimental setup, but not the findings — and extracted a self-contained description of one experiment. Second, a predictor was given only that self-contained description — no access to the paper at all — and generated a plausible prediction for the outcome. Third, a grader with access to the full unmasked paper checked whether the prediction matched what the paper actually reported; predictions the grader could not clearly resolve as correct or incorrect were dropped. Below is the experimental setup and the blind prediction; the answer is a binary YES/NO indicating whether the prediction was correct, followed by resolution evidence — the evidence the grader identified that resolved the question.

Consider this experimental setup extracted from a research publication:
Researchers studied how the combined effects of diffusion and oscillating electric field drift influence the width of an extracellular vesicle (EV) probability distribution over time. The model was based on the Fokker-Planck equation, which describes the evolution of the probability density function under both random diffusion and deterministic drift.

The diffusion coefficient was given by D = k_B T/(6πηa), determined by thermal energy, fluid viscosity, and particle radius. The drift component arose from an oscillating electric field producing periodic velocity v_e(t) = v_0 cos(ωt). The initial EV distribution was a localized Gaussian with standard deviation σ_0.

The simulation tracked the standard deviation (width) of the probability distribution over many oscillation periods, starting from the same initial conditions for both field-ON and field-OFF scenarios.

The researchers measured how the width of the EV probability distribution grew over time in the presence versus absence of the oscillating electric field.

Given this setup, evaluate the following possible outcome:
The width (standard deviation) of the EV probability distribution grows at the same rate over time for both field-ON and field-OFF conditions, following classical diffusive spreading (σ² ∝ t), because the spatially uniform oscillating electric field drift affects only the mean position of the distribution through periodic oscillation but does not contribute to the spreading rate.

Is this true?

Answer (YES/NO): YES